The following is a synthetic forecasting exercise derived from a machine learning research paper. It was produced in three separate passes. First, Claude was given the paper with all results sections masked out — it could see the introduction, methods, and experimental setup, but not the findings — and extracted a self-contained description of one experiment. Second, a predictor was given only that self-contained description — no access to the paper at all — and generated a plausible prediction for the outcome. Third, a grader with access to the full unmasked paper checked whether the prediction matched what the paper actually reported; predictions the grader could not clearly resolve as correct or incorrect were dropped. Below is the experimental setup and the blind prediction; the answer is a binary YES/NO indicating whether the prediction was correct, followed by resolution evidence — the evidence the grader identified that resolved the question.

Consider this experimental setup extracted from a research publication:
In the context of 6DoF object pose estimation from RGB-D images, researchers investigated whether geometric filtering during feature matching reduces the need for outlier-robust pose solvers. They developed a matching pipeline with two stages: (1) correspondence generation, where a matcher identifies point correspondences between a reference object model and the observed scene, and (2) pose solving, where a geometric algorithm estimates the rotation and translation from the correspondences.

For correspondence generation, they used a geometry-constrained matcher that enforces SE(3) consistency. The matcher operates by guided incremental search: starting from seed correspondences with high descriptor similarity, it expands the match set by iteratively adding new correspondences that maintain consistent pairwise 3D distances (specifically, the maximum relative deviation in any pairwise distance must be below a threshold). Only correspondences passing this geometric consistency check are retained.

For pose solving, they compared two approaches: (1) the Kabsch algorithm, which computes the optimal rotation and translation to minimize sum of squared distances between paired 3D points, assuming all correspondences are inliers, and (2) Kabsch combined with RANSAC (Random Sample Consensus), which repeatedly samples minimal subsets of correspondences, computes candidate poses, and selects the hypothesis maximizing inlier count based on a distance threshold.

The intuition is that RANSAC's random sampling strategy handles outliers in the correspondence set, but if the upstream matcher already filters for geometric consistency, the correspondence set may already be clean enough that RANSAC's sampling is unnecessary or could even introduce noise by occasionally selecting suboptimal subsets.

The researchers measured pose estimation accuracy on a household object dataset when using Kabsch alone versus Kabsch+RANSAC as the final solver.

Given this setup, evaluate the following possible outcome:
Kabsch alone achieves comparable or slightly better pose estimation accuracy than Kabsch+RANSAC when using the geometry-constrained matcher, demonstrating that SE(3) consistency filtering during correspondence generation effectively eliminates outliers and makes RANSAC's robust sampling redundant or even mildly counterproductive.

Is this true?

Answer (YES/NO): YES